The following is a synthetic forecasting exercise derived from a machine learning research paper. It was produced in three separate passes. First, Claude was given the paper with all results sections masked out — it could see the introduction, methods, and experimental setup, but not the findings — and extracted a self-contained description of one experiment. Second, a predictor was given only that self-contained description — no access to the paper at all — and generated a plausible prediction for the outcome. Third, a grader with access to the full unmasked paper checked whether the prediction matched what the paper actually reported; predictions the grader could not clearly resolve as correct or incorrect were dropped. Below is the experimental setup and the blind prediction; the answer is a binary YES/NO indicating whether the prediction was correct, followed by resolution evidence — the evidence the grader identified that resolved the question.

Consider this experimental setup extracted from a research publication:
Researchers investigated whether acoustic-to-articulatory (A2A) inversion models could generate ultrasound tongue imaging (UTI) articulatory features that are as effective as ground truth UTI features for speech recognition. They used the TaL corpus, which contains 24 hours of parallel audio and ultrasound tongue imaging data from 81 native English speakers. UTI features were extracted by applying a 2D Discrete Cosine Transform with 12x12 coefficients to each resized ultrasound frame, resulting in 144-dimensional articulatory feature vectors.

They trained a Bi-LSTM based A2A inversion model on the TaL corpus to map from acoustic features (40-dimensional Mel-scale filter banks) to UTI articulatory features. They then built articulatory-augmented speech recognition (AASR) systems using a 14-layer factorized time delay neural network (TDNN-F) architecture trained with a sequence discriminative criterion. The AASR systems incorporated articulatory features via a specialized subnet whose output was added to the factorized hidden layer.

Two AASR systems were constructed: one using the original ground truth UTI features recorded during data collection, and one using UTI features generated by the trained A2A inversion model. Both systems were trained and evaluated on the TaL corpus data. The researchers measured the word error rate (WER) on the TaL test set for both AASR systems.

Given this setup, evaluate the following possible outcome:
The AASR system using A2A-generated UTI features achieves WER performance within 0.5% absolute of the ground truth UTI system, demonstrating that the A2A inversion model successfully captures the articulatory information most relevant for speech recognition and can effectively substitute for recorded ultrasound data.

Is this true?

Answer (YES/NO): YES